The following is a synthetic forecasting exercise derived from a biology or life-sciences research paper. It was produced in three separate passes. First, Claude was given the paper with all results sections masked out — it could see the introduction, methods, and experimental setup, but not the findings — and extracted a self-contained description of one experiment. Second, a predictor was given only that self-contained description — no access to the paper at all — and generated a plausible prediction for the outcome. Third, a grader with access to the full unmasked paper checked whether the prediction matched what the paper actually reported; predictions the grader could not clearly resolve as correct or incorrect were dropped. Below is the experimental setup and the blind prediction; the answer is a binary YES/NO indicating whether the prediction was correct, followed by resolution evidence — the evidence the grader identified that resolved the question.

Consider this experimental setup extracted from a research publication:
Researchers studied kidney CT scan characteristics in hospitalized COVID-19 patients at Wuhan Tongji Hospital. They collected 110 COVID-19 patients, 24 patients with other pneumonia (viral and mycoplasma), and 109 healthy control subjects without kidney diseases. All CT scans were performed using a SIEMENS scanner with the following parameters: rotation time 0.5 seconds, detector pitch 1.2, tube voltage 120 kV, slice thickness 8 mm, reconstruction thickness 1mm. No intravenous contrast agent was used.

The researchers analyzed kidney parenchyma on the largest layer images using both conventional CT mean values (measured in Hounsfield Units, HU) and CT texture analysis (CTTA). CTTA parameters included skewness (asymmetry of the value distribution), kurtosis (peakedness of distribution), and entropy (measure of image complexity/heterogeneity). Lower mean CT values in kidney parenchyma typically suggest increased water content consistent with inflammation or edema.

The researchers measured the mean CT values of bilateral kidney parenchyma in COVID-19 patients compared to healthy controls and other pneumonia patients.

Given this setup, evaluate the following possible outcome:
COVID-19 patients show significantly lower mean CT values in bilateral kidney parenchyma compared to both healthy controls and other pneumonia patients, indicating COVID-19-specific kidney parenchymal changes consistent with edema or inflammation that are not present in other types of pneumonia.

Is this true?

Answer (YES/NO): YES